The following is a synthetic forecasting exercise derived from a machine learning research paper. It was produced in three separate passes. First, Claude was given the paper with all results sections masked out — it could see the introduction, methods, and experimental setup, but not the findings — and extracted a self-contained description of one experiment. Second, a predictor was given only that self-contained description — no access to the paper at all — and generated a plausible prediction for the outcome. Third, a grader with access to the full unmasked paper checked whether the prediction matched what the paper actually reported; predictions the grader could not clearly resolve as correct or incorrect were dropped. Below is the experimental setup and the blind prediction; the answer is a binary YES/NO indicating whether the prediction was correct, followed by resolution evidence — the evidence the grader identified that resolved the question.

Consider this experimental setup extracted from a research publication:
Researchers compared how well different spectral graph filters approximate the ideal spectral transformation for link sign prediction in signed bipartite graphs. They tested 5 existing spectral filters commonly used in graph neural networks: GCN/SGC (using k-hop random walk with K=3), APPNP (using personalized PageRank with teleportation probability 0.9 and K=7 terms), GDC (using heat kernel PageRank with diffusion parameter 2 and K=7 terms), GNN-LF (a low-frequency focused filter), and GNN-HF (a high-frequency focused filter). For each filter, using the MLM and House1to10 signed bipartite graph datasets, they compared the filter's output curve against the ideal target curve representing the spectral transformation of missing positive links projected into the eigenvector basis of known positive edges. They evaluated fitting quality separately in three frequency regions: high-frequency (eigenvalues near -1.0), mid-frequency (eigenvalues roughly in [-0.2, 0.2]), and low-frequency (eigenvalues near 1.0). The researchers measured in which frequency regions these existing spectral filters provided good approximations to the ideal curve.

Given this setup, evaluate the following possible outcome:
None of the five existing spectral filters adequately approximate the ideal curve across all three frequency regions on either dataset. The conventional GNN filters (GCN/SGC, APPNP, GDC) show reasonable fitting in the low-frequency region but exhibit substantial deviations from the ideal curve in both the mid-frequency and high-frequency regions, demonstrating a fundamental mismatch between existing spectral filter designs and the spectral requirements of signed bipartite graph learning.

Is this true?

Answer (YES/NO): NO